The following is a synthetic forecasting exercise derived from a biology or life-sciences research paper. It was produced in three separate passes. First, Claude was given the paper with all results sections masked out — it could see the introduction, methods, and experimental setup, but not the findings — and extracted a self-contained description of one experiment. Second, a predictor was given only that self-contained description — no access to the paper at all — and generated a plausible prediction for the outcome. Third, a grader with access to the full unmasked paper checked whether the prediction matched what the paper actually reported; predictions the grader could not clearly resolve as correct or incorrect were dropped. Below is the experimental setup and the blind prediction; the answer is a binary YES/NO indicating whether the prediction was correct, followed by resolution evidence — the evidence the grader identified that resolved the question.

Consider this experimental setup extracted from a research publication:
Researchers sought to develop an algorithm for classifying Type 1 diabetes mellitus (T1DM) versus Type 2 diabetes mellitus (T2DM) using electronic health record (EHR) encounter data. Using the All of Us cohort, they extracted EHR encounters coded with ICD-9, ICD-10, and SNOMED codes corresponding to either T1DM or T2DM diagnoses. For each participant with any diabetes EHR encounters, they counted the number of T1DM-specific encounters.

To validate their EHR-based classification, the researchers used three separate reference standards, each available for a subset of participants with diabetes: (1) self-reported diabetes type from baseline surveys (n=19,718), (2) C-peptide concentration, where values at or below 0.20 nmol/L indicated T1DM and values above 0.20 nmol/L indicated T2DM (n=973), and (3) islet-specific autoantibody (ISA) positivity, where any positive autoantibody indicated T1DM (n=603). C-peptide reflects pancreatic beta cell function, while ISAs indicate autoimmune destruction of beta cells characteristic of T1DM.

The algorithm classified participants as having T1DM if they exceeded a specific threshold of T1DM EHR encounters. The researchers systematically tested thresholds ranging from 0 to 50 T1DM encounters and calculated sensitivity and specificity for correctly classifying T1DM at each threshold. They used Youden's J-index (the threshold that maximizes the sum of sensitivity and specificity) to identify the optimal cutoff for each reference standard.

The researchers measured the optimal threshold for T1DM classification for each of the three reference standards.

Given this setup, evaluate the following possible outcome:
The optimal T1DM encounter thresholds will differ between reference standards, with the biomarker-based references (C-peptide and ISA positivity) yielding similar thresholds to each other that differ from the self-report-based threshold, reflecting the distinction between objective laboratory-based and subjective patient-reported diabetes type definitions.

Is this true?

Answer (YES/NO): YES